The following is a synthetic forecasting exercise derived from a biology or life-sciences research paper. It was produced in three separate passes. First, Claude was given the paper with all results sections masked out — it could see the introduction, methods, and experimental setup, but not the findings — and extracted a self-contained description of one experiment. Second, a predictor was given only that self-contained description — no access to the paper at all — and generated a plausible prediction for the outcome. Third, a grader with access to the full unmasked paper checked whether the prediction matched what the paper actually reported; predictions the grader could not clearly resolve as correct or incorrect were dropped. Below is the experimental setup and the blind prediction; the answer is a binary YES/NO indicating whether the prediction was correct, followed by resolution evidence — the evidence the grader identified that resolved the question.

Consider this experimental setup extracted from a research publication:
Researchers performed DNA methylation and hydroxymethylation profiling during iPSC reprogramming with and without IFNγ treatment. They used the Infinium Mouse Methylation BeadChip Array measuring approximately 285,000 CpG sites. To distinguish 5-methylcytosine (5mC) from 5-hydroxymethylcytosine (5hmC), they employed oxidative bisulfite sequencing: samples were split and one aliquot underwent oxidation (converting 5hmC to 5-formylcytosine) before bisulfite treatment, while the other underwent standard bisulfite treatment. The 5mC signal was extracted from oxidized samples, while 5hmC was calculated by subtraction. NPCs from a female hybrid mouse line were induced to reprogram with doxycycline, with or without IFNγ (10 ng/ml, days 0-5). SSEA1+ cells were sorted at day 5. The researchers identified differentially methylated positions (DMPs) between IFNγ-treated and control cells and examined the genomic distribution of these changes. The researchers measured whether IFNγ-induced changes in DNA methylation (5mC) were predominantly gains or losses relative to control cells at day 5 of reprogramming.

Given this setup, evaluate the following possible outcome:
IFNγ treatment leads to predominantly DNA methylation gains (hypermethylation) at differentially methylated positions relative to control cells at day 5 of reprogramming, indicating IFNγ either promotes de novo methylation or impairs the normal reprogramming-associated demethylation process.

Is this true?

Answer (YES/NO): NO